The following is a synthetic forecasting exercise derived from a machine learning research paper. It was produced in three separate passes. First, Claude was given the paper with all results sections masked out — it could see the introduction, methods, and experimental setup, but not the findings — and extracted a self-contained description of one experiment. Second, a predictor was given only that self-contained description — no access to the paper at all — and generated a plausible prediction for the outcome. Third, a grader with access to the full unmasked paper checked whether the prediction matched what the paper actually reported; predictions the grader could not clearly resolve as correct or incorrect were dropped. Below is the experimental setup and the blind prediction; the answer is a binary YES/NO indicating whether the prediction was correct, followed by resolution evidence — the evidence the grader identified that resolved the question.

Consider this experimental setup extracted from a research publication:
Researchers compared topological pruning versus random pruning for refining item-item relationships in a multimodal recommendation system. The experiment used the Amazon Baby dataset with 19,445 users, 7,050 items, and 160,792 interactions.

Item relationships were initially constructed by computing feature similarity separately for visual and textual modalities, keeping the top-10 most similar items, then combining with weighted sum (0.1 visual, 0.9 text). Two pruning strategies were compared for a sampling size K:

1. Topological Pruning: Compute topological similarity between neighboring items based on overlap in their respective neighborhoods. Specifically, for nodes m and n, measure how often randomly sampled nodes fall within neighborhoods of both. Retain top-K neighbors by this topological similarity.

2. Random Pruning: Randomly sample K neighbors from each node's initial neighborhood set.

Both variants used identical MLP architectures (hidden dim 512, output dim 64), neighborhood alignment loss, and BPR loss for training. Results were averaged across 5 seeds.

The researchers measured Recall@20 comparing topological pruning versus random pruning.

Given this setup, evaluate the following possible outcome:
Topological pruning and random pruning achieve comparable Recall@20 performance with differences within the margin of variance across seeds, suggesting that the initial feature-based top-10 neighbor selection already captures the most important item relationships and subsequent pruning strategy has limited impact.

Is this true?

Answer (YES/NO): NO